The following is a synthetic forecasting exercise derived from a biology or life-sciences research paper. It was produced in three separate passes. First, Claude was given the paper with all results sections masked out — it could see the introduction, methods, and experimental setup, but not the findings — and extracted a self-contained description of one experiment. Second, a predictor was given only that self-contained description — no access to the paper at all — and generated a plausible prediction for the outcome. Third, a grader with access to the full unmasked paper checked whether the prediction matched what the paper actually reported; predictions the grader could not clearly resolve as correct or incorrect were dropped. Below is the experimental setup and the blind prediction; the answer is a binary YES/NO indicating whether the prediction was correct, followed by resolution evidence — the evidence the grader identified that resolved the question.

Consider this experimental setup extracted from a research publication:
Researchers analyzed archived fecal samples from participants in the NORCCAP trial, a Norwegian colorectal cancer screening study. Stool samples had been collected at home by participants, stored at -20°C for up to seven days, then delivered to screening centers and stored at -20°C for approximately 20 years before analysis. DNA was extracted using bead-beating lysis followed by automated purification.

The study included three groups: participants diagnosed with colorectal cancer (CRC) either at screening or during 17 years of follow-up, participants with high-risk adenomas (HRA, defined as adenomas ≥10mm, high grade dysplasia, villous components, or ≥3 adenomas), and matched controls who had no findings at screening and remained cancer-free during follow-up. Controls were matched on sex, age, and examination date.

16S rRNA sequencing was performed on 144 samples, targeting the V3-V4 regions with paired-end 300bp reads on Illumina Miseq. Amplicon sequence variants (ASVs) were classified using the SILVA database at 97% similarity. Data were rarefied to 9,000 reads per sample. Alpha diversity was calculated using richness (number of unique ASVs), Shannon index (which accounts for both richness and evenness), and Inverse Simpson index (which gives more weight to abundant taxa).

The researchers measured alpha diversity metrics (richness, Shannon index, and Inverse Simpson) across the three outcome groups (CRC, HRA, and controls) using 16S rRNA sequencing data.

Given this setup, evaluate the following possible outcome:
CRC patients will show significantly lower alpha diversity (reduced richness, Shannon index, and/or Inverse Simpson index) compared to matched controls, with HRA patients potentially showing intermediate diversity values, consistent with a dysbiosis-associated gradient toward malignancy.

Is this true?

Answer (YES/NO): NO